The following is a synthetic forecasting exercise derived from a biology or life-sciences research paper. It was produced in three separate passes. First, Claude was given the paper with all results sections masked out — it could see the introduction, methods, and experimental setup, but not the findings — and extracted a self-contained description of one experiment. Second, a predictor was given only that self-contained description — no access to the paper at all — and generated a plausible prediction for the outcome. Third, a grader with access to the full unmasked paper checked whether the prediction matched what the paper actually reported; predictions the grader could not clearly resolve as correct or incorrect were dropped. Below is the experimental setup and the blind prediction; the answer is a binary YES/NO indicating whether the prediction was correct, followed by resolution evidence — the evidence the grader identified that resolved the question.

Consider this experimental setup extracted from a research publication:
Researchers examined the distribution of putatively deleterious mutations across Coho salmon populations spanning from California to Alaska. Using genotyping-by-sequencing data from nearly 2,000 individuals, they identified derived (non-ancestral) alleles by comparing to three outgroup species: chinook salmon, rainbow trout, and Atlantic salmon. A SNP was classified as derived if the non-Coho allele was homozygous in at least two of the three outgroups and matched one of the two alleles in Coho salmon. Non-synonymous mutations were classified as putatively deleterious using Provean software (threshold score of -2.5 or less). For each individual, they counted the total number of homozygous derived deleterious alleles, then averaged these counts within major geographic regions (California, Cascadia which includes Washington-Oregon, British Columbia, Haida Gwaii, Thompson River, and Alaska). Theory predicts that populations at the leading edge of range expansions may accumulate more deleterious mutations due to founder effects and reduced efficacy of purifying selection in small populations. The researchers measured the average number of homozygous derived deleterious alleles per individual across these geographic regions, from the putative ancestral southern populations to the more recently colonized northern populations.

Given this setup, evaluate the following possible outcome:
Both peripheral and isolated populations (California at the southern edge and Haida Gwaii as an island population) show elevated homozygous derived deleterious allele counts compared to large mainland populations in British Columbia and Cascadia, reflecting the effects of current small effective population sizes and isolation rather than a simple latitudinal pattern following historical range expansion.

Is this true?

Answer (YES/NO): NO